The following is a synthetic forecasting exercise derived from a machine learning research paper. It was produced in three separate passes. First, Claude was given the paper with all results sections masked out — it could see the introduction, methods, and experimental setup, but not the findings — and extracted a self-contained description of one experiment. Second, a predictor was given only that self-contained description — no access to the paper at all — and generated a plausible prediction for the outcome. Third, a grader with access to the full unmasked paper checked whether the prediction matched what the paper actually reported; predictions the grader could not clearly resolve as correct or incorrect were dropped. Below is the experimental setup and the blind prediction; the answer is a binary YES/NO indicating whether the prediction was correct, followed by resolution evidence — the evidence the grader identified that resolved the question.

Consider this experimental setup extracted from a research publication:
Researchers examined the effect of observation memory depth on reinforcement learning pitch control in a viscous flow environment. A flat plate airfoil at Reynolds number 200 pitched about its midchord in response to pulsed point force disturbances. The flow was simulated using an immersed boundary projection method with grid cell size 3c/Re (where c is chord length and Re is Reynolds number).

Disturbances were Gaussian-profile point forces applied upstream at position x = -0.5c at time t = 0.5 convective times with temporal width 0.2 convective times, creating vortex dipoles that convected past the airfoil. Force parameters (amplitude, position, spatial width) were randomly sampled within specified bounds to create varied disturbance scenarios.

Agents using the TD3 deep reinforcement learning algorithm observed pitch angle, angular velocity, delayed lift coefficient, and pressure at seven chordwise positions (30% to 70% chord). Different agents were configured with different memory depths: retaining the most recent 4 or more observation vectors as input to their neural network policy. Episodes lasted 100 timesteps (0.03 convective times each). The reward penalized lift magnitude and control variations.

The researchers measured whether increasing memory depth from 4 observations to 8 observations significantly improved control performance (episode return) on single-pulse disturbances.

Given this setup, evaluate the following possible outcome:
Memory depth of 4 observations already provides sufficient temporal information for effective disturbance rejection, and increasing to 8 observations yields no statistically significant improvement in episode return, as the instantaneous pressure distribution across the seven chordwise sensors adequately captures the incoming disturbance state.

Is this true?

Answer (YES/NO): YES